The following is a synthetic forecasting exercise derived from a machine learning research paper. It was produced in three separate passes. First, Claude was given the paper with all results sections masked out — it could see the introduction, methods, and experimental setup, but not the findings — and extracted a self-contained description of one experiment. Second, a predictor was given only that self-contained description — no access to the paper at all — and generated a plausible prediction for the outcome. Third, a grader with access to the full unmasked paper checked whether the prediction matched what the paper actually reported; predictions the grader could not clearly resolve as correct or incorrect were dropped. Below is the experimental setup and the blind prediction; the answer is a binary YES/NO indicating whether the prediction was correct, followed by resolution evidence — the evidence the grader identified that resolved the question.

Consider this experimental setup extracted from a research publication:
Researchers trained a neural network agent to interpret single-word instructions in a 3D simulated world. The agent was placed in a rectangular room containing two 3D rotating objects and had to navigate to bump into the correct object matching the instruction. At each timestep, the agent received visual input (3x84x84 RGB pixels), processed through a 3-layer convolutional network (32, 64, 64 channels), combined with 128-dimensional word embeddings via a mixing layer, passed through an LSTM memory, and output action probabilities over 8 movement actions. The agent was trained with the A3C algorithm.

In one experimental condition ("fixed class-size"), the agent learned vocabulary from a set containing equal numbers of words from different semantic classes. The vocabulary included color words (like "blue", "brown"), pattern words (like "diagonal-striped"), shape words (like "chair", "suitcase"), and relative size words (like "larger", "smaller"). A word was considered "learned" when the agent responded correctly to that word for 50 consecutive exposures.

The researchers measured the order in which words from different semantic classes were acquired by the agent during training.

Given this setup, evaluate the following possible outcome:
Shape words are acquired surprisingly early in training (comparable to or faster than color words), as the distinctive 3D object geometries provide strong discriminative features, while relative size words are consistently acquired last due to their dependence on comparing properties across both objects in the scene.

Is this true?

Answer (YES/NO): NO